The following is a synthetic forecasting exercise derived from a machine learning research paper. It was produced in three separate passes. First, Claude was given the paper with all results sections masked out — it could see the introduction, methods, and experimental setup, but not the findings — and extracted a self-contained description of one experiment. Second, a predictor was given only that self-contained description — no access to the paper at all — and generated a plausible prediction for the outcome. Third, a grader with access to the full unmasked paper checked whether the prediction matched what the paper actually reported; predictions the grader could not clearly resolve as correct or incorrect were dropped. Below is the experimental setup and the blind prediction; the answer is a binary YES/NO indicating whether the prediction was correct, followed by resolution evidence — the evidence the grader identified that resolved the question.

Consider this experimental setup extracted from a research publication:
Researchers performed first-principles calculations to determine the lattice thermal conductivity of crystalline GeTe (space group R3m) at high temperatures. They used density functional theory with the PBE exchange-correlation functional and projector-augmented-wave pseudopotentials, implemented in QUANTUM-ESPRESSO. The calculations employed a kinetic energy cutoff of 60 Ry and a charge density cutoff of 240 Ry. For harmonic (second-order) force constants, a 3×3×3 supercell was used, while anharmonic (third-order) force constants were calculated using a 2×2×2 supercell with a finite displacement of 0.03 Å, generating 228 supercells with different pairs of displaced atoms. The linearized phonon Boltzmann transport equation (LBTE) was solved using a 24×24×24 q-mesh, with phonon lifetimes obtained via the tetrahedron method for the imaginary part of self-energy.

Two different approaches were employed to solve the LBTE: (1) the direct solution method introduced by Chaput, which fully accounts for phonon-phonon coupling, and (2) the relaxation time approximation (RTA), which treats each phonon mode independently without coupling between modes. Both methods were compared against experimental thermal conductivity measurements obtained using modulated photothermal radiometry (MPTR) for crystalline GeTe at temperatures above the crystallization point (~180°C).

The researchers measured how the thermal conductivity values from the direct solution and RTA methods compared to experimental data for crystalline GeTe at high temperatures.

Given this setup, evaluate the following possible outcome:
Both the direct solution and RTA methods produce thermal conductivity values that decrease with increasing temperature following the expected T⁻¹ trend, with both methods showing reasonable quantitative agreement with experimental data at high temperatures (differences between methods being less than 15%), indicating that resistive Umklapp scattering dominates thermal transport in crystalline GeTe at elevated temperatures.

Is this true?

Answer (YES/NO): NO